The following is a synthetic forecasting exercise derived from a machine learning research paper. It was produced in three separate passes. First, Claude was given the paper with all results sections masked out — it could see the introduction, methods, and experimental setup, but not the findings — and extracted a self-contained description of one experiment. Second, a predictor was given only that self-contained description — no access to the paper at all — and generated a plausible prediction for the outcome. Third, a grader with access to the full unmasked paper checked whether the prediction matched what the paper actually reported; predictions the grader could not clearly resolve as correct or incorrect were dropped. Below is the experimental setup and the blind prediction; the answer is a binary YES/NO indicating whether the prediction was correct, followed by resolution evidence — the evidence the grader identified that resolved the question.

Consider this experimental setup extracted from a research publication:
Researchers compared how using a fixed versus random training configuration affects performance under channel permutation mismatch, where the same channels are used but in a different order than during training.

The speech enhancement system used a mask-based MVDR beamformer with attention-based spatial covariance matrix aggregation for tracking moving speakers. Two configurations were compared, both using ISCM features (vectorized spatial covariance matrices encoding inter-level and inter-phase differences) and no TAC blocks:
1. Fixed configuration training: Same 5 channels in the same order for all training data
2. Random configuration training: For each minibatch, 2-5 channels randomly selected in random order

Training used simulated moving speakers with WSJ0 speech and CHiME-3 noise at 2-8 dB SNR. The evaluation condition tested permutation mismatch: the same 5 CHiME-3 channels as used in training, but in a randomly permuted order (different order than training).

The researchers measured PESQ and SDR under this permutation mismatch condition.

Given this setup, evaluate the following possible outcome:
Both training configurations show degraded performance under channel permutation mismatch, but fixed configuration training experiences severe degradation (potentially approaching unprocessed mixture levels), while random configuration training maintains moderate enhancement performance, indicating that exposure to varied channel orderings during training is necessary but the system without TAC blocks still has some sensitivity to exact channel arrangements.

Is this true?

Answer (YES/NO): NO